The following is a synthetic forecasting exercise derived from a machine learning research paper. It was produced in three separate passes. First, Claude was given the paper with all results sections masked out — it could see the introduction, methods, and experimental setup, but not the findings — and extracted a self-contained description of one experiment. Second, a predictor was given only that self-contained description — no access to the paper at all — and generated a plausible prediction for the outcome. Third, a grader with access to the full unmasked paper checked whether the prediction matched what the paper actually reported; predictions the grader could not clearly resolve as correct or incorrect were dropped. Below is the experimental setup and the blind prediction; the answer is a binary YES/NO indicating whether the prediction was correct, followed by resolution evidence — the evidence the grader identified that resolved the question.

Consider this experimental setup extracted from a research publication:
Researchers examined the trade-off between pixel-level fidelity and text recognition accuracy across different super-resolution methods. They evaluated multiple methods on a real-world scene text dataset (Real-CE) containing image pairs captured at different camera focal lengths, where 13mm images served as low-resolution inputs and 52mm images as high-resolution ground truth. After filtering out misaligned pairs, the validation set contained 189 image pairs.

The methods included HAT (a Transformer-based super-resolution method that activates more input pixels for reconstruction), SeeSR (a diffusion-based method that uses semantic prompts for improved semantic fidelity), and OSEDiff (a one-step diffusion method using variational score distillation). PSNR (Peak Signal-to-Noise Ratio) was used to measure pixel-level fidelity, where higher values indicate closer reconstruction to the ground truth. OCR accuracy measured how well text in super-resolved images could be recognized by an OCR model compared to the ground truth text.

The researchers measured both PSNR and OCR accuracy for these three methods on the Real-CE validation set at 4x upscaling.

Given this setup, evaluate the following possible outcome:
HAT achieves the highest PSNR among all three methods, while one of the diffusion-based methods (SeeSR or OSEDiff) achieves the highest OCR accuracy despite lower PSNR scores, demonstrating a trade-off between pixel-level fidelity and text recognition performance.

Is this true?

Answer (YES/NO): NO